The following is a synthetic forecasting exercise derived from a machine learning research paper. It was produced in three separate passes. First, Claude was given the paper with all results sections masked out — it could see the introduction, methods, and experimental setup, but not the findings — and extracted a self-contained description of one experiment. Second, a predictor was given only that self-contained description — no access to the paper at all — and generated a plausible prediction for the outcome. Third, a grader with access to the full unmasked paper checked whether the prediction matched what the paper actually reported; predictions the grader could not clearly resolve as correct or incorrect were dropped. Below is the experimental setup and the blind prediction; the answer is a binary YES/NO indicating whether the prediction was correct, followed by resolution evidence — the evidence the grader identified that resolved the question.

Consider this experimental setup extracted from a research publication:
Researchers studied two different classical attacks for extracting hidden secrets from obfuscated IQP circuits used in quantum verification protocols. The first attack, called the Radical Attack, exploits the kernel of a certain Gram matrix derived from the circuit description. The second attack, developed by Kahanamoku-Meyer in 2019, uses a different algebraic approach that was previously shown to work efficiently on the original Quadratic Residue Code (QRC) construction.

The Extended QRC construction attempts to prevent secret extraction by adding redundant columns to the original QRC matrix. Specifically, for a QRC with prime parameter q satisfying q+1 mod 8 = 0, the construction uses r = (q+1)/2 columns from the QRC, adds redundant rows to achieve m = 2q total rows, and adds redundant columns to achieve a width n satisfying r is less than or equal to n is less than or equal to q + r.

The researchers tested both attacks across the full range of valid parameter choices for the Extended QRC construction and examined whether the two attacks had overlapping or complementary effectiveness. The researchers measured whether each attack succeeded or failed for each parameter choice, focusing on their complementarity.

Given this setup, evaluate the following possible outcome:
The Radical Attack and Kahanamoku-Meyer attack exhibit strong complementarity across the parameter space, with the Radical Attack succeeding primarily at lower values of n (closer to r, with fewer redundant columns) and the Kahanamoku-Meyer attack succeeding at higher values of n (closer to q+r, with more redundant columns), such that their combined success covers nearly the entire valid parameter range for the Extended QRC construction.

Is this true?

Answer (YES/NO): NO